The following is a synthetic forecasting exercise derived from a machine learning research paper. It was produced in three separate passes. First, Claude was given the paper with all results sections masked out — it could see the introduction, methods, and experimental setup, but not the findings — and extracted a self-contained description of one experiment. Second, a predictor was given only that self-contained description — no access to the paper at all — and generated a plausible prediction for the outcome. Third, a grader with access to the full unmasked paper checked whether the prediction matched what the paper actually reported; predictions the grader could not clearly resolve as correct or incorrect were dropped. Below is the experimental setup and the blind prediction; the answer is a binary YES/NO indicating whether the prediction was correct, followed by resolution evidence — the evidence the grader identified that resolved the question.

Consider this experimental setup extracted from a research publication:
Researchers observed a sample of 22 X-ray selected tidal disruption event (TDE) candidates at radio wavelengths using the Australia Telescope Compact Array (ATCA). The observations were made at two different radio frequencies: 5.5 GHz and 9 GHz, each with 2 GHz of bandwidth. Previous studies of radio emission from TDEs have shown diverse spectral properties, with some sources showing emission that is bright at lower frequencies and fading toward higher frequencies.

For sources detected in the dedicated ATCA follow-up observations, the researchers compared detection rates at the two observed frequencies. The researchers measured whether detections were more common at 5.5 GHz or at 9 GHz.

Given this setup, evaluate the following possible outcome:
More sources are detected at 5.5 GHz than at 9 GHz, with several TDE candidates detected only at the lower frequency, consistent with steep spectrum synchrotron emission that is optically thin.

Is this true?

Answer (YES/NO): YES